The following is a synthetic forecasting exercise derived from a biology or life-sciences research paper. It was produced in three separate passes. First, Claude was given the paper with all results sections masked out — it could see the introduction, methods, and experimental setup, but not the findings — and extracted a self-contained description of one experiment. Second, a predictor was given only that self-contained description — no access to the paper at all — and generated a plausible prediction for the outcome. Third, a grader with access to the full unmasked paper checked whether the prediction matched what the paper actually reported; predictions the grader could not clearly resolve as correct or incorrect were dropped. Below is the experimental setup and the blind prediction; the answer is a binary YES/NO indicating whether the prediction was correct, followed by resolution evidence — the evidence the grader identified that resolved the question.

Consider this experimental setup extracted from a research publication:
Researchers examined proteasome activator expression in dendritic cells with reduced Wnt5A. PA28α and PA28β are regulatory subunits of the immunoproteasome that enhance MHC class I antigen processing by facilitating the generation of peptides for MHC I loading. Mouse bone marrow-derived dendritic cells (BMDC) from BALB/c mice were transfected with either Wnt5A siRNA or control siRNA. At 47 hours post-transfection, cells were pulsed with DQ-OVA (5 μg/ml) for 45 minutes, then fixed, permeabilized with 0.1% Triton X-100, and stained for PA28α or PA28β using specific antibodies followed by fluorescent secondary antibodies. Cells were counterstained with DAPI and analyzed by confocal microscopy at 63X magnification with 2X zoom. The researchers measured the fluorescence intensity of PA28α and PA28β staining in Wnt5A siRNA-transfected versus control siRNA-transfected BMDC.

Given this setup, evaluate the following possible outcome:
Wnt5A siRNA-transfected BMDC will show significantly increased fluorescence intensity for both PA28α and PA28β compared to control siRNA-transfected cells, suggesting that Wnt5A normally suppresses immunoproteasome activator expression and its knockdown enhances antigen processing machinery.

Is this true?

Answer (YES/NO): NO